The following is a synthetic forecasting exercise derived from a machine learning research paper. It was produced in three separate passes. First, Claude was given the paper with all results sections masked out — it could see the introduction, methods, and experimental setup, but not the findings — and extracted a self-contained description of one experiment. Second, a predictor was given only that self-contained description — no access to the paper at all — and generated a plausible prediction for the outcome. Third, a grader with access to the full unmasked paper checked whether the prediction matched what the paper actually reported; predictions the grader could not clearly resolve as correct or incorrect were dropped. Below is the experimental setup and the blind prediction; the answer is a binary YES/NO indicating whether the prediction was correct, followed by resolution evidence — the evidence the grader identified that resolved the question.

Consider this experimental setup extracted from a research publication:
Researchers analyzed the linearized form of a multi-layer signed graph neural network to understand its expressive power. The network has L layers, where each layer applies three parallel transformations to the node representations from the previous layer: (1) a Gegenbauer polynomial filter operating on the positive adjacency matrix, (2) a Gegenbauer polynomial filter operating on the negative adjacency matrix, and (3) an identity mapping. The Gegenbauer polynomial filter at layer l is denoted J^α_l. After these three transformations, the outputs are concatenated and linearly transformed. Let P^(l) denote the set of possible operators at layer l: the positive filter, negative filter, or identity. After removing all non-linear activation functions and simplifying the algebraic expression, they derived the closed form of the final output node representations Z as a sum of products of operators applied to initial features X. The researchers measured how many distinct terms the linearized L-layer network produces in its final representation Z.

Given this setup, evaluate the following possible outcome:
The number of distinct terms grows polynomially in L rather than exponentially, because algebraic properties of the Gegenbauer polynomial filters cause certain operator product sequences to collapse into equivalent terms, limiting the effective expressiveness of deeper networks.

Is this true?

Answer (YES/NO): NO